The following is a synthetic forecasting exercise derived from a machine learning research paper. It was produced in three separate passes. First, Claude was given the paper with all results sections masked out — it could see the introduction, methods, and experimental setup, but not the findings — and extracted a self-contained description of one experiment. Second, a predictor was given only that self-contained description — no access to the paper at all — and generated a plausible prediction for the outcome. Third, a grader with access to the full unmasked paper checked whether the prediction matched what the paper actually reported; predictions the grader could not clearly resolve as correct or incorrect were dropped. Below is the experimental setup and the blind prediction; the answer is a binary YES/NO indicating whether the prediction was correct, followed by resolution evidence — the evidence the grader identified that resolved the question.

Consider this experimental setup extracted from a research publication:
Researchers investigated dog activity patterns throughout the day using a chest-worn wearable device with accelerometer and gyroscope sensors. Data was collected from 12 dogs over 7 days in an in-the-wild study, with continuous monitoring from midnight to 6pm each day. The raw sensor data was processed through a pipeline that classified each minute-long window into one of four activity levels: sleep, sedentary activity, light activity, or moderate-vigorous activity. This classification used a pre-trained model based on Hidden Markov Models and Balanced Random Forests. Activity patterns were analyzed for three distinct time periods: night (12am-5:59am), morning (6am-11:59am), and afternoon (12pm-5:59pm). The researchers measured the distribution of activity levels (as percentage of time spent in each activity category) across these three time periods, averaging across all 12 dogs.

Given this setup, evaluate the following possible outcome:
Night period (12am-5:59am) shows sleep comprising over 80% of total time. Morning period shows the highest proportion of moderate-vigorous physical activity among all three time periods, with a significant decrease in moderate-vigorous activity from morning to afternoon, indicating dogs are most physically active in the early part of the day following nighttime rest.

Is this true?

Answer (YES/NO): NO